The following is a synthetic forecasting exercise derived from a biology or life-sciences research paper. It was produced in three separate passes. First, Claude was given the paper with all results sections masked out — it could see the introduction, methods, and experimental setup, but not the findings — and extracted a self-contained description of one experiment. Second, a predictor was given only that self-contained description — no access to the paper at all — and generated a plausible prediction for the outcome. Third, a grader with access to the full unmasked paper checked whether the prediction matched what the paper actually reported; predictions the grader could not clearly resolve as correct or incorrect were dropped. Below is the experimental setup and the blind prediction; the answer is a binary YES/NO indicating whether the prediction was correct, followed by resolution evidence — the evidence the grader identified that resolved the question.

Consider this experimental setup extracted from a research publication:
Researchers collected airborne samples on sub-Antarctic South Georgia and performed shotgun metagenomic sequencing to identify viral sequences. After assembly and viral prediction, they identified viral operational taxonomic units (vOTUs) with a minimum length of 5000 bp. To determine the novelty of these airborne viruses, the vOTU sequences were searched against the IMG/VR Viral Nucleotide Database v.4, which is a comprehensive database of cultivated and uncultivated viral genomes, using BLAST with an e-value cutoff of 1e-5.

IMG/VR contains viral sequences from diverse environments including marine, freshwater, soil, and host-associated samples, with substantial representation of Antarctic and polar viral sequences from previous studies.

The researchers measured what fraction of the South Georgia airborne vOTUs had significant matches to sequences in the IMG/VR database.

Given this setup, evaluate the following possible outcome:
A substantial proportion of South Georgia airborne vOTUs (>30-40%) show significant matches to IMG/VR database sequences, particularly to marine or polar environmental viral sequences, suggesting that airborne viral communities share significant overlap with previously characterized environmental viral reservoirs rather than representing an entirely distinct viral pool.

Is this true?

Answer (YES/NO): YES